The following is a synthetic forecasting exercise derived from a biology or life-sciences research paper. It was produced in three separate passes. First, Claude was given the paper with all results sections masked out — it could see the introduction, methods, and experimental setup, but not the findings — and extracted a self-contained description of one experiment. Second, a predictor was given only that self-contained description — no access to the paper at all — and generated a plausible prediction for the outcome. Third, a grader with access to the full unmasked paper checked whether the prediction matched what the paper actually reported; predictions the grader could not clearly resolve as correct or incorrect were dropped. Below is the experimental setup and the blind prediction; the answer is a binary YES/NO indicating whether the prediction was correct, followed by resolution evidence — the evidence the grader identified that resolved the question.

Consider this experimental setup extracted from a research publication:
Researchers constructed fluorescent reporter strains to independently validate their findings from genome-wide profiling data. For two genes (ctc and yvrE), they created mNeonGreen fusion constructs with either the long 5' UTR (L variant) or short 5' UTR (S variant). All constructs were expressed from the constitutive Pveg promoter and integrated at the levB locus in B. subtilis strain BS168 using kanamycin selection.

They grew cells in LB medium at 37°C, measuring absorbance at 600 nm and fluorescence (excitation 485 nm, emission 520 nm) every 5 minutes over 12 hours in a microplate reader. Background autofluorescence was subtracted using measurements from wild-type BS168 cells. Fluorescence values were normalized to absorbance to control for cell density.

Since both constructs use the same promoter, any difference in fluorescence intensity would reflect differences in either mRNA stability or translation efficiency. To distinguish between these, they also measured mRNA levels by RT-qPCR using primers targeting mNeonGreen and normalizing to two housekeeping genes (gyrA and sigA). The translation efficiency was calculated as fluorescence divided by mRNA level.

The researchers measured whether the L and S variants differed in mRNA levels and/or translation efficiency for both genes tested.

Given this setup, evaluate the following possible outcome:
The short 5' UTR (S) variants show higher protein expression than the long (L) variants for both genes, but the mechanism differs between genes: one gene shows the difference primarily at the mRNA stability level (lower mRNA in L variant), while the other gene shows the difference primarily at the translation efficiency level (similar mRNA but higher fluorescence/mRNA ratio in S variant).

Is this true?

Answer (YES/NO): NO